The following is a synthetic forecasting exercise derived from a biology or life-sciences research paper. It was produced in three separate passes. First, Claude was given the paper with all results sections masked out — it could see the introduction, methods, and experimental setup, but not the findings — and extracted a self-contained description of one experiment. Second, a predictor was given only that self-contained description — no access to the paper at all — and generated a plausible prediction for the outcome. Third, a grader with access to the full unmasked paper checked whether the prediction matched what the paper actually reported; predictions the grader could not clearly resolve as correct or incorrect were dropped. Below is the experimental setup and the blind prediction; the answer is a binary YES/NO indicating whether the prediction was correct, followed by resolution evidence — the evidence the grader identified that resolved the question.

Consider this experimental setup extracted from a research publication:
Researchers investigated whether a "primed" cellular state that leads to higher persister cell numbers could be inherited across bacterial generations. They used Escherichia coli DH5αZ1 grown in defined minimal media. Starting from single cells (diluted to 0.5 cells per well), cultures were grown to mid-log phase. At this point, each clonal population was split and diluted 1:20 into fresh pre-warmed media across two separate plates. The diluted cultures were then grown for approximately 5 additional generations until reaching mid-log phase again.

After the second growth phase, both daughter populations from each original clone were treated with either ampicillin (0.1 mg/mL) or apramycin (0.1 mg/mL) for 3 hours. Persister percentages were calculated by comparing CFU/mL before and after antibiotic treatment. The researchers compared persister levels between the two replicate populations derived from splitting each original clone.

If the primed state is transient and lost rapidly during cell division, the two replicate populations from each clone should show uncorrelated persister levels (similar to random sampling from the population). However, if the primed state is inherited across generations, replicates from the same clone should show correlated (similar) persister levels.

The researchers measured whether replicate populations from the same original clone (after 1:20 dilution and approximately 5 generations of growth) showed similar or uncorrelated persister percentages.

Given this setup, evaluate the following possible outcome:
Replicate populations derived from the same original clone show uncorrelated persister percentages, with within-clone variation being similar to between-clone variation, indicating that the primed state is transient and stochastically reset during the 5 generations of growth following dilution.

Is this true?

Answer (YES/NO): NO